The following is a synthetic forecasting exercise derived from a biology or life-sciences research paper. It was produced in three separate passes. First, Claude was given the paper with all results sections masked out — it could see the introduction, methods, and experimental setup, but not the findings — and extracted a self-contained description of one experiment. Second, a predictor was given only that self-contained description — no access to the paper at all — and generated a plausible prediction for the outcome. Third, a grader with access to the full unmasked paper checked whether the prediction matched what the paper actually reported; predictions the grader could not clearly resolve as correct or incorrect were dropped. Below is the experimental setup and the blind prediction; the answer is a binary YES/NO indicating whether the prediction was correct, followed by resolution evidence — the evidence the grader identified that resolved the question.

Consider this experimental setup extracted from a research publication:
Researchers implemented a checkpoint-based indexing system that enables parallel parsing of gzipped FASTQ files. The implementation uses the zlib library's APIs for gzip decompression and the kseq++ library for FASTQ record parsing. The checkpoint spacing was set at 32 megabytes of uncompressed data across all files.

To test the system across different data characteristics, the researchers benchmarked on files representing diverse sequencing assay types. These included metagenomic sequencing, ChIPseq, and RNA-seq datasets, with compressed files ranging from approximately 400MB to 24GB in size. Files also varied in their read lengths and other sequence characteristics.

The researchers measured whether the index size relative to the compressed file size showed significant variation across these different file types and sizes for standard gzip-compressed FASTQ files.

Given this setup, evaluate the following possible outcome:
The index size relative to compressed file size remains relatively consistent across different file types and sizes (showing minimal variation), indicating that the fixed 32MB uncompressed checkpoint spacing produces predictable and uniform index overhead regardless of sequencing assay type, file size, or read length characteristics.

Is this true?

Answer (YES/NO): YES